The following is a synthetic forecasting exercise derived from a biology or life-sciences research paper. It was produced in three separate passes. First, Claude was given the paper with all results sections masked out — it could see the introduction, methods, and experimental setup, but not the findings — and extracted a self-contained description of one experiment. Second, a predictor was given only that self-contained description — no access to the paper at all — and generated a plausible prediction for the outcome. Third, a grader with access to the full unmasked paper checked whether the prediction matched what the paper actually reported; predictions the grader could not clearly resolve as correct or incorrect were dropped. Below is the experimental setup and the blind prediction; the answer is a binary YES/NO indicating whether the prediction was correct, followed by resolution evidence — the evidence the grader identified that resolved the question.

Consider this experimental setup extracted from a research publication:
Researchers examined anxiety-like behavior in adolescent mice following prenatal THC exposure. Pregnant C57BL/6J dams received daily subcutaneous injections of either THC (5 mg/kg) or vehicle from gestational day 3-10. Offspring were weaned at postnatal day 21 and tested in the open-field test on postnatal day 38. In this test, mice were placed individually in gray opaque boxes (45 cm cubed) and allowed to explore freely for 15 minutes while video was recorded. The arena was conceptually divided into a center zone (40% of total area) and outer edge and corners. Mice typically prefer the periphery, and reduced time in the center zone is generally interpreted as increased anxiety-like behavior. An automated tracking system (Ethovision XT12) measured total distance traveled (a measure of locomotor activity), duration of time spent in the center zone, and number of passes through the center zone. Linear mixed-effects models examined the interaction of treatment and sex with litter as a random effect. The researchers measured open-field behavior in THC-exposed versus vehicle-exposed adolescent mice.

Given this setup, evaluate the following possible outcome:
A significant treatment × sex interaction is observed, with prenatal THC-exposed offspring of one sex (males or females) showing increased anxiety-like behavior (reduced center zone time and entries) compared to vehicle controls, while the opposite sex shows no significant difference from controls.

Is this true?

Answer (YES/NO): NO